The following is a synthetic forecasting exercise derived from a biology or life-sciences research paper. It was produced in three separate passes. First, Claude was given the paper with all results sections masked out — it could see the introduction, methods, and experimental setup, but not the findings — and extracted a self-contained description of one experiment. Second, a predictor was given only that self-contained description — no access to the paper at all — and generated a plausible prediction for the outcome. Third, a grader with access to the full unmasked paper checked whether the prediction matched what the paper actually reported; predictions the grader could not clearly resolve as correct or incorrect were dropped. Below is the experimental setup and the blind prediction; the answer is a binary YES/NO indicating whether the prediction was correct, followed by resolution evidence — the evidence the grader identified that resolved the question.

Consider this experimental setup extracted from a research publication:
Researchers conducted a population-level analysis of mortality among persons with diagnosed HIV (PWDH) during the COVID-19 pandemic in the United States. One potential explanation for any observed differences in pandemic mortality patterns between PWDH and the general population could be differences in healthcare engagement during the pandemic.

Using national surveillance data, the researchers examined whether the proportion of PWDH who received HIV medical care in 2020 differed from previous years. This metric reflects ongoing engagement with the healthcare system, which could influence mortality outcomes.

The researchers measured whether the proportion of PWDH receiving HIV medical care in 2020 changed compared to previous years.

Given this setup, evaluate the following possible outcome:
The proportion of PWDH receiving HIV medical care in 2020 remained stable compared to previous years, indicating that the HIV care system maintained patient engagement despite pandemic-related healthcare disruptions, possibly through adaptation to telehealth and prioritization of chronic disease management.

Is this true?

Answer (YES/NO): YES